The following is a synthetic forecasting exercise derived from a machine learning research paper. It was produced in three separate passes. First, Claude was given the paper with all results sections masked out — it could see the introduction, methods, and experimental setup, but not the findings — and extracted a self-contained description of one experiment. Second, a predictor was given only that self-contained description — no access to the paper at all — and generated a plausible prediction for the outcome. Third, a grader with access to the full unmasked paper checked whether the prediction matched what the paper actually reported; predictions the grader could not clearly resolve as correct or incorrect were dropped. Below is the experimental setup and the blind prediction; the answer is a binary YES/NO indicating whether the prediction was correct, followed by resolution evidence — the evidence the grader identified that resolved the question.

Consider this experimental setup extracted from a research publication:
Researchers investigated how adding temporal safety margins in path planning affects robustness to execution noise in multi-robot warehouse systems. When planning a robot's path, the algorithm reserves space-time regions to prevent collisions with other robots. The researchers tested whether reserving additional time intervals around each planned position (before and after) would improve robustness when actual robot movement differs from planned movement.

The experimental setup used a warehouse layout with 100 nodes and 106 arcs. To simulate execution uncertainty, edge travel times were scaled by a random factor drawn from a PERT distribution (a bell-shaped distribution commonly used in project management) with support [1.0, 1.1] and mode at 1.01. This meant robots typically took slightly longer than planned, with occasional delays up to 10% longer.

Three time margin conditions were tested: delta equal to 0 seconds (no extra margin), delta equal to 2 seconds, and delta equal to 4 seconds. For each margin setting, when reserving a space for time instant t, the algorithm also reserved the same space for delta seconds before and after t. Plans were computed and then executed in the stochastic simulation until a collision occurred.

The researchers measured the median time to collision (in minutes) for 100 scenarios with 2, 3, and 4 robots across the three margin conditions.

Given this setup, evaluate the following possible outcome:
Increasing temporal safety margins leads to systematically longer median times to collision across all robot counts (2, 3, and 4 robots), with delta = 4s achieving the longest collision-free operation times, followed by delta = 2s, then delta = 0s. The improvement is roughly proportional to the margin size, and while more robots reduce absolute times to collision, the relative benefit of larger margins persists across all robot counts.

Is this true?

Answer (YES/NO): YES